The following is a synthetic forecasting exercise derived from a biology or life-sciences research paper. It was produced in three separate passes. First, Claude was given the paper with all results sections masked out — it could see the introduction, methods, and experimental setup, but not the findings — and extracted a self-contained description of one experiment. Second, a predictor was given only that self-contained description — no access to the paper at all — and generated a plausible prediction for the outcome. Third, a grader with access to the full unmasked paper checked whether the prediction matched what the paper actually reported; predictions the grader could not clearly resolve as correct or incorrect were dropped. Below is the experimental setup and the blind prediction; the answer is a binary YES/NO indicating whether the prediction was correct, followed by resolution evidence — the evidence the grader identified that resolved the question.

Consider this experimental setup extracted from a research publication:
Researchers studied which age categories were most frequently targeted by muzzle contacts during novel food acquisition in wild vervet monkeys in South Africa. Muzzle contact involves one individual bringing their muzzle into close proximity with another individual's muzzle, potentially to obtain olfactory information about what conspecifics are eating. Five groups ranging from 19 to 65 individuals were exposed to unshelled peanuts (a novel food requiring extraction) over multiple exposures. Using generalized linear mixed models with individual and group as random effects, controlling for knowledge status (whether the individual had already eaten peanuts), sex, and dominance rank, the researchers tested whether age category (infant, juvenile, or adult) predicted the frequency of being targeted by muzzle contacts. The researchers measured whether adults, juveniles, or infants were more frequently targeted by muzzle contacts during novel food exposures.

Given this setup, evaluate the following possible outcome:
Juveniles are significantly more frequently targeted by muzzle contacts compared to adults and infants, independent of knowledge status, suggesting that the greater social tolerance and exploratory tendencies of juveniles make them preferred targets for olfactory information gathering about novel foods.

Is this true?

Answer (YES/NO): NO